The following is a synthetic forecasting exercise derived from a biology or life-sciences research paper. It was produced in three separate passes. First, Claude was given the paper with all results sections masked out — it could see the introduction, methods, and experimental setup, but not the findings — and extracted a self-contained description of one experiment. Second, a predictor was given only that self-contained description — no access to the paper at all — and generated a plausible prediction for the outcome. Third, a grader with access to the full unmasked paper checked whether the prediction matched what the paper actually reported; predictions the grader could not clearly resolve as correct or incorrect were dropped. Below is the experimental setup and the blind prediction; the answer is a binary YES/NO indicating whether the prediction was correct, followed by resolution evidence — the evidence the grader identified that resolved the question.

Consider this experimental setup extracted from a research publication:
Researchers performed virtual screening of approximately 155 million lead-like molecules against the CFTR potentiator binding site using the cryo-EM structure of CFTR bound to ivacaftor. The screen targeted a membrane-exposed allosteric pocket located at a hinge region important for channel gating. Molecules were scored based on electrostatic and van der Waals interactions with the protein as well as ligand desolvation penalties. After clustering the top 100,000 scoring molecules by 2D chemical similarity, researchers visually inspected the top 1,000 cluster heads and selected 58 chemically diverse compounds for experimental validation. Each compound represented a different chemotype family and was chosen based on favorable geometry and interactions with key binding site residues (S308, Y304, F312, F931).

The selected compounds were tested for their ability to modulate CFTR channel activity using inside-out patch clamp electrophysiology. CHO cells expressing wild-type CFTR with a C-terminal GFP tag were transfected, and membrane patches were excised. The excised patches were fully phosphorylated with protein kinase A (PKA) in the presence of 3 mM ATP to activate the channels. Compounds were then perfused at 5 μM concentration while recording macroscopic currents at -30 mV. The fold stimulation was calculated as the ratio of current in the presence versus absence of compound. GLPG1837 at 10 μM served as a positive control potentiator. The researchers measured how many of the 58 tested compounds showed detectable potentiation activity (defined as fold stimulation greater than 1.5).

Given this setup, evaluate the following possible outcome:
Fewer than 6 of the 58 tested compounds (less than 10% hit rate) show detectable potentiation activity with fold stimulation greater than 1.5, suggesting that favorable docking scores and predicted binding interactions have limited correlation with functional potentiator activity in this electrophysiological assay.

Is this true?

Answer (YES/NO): NO